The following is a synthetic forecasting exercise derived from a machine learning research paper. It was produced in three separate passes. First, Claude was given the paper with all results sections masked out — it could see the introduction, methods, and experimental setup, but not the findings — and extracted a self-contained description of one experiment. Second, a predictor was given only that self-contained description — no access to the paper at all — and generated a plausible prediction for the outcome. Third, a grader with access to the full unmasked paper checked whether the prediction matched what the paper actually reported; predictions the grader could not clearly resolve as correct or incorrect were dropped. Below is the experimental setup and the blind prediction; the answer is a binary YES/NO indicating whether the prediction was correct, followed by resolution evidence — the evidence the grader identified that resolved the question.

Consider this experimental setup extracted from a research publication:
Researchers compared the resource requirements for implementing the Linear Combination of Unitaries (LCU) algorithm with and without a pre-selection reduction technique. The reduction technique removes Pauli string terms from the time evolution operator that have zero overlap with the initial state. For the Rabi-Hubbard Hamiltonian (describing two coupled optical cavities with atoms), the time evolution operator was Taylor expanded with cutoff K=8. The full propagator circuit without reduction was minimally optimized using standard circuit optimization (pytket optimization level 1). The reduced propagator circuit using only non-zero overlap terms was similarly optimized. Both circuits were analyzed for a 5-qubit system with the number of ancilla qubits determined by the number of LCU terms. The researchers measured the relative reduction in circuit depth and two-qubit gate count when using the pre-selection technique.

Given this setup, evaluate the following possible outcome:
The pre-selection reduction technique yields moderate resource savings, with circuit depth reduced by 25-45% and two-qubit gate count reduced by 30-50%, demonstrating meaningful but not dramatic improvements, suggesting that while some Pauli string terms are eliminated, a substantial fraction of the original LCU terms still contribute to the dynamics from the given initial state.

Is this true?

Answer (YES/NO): NO